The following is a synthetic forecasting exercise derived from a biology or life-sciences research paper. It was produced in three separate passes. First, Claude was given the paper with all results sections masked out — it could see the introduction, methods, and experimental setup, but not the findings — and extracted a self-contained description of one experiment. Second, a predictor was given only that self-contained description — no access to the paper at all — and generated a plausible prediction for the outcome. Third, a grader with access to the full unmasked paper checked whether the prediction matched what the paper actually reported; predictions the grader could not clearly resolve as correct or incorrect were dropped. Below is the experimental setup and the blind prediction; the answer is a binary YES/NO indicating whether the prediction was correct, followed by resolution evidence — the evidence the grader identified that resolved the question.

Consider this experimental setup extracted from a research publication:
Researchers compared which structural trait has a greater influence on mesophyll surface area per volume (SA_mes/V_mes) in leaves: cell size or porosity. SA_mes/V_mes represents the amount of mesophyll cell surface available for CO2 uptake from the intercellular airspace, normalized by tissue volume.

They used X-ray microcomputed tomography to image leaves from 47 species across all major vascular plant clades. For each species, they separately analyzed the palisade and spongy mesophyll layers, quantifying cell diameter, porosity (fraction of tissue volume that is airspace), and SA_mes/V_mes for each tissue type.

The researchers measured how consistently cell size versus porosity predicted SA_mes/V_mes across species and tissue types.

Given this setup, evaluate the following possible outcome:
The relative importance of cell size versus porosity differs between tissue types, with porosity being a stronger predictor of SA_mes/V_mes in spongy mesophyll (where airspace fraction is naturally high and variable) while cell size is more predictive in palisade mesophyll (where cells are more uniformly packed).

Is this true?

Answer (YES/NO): NO